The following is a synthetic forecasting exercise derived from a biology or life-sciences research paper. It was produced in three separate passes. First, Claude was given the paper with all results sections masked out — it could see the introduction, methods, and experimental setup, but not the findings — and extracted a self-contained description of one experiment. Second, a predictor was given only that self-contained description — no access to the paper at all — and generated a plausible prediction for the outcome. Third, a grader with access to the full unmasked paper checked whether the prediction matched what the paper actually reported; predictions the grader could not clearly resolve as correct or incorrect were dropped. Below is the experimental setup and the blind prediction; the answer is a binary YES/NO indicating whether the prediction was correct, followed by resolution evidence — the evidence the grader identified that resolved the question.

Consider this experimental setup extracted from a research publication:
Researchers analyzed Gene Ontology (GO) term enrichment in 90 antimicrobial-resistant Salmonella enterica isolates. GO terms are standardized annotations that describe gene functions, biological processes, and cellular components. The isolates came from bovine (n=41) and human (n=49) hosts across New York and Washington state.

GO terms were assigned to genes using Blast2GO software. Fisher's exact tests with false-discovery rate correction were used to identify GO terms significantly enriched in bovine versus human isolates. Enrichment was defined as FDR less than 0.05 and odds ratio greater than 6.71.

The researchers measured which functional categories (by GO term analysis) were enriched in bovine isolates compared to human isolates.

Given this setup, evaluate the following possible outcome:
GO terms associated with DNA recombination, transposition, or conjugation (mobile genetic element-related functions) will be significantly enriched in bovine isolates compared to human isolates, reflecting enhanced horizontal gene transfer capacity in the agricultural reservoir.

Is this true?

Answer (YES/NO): YES